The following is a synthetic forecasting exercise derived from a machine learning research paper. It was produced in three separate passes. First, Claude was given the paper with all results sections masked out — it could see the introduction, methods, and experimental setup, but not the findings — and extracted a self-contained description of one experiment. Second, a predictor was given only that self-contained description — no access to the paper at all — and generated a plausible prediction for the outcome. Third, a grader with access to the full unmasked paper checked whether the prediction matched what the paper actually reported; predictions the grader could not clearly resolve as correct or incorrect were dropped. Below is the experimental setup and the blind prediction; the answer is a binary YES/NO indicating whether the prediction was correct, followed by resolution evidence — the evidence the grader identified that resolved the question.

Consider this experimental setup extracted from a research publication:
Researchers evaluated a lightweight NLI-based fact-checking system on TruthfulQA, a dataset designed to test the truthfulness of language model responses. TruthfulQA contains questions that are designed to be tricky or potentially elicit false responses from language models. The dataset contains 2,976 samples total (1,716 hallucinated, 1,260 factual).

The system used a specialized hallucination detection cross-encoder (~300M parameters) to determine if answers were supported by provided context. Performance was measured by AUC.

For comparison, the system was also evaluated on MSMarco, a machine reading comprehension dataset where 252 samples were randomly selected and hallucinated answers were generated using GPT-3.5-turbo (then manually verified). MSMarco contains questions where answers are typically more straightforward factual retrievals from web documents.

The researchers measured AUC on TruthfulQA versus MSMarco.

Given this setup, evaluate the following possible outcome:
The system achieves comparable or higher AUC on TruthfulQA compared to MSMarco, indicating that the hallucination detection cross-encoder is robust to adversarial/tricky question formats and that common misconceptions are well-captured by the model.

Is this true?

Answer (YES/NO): NO